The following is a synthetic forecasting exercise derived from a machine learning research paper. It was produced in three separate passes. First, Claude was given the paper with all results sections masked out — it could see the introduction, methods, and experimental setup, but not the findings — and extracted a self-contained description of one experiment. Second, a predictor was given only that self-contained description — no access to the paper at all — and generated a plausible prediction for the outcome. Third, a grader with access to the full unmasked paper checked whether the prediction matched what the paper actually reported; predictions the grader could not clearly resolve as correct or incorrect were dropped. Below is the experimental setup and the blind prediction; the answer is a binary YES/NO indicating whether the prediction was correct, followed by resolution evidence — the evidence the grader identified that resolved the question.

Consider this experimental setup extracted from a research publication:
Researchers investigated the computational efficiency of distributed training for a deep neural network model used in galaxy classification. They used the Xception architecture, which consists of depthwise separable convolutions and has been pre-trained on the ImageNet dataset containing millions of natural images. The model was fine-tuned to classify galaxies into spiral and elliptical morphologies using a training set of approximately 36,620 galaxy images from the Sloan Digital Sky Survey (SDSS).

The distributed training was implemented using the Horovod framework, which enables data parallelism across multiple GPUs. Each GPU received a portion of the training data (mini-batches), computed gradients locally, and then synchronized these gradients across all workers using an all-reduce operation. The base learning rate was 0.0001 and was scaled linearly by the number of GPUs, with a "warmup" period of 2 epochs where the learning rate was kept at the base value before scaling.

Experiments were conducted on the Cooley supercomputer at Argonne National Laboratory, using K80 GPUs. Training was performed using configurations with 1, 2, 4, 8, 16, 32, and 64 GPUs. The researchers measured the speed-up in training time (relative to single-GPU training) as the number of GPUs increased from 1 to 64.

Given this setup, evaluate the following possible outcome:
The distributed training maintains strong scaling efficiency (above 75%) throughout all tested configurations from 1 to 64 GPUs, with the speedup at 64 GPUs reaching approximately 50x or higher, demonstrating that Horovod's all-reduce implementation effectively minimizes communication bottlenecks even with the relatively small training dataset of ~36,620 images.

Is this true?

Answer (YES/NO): NO